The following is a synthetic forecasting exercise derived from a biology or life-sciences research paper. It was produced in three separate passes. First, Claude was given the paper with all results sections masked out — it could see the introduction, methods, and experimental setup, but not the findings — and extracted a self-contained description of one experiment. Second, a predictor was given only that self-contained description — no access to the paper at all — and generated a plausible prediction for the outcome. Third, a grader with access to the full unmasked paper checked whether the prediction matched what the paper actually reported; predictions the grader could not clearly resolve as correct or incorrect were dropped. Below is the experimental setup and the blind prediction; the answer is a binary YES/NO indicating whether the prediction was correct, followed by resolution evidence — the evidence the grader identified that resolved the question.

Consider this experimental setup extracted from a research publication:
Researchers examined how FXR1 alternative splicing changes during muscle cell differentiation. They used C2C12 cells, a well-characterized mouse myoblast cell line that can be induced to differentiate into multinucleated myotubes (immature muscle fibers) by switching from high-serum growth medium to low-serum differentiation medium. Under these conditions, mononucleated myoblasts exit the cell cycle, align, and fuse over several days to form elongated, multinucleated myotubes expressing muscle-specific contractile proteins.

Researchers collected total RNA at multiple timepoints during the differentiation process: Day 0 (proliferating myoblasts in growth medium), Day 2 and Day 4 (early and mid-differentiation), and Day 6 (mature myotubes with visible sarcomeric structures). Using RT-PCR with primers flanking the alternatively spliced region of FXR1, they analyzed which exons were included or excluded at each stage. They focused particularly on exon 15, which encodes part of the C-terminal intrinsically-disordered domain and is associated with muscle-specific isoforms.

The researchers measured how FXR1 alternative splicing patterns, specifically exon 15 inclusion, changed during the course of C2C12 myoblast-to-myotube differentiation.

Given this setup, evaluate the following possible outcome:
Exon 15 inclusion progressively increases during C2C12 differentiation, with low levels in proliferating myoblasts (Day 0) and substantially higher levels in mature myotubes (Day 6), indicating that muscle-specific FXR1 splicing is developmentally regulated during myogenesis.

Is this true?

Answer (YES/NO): YES